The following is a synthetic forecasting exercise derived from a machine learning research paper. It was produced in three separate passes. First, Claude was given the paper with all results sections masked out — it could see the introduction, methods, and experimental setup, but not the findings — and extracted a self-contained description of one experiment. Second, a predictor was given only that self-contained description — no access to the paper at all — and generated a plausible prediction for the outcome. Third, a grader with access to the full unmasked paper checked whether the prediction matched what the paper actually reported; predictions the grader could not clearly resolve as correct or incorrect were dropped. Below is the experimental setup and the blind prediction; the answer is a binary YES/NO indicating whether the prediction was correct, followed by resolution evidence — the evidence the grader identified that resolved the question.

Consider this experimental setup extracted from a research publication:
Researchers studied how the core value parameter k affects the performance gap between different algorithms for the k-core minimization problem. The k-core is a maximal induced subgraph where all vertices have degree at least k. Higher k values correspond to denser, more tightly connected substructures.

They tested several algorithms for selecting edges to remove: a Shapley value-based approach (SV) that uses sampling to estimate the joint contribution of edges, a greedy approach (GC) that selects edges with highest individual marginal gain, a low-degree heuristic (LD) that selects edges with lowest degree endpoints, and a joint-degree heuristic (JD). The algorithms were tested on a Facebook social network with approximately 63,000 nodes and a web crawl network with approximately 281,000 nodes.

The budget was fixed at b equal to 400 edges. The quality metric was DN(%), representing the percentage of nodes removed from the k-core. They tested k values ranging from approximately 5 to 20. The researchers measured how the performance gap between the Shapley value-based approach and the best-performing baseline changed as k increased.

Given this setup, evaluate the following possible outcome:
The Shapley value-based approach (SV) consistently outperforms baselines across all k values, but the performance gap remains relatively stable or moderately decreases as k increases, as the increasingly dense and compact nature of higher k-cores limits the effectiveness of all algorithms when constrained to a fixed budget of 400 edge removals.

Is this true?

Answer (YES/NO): YES